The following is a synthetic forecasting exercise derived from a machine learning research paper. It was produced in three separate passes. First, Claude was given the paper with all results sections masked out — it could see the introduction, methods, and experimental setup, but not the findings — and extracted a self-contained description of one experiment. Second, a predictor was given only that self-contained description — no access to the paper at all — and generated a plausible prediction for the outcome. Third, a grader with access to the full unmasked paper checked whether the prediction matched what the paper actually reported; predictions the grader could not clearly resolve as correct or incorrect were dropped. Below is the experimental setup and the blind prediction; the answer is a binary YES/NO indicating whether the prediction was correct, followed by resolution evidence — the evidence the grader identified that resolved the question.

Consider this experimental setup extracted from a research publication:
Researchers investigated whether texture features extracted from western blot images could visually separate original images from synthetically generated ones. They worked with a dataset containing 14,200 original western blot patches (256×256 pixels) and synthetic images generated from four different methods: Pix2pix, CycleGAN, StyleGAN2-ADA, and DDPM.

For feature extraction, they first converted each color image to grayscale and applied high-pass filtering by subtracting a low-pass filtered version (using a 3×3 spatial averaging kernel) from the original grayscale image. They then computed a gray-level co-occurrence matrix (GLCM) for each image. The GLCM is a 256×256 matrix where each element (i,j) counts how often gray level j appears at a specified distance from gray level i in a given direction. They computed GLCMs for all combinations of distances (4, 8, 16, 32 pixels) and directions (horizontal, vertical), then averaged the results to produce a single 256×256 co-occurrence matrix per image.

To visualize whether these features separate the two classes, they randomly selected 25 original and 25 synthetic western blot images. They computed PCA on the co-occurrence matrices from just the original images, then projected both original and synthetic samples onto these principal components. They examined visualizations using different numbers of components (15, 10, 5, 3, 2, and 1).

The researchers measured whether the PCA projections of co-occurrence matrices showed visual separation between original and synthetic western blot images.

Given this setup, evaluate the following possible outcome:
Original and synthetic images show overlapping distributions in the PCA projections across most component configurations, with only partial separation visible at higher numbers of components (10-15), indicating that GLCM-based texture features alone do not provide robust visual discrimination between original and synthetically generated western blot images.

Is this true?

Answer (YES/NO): NO